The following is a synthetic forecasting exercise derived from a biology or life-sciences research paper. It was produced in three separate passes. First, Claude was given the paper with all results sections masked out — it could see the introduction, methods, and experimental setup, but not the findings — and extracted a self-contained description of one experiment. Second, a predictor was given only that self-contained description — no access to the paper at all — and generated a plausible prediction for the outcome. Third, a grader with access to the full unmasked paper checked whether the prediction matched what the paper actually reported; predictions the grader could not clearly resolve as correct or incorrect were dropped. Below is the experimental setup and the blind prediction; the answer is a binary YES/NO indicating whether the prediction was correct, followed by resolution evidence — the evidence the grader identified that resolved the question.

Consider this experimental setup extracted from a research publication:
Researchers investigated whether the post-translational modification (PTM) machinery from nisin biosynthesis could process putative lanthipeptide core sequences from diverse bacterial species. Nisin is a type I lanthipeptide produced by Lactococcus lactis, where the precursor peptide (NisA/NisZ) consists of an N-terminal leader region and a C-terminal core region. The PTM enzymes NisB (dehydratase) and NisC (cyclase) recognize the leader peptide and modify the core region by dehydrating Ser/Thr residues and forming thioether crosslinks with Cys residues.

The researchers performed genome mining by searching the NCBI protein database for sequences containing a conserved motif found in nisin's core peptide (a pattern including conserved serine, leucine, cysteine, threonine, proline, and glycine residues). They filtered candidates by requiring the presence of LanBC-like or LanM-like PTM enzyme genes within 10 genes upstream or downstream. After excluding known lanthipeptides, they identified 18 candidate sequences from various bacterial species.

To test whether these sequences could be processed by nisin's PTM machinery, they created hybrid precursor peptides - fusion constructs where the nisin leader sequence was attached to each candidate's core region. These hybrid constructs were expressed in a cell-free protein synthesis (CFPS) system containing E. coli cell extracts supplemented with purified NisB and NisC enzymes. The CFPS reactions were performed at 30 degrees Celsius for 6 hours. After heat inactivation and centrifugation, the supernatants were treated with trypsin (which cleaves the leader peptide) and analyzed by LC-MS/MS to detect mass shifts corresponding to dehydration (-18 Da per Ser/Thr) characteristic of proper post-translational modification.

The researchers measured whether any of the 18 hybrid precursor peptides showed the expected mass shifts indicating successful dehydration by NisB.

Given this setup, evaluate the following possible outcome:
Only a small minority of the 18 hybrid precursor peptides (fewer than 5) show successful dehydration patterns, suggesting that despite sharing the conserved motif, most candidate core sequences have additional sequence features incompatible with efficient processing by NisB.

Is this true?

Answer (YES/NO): NO